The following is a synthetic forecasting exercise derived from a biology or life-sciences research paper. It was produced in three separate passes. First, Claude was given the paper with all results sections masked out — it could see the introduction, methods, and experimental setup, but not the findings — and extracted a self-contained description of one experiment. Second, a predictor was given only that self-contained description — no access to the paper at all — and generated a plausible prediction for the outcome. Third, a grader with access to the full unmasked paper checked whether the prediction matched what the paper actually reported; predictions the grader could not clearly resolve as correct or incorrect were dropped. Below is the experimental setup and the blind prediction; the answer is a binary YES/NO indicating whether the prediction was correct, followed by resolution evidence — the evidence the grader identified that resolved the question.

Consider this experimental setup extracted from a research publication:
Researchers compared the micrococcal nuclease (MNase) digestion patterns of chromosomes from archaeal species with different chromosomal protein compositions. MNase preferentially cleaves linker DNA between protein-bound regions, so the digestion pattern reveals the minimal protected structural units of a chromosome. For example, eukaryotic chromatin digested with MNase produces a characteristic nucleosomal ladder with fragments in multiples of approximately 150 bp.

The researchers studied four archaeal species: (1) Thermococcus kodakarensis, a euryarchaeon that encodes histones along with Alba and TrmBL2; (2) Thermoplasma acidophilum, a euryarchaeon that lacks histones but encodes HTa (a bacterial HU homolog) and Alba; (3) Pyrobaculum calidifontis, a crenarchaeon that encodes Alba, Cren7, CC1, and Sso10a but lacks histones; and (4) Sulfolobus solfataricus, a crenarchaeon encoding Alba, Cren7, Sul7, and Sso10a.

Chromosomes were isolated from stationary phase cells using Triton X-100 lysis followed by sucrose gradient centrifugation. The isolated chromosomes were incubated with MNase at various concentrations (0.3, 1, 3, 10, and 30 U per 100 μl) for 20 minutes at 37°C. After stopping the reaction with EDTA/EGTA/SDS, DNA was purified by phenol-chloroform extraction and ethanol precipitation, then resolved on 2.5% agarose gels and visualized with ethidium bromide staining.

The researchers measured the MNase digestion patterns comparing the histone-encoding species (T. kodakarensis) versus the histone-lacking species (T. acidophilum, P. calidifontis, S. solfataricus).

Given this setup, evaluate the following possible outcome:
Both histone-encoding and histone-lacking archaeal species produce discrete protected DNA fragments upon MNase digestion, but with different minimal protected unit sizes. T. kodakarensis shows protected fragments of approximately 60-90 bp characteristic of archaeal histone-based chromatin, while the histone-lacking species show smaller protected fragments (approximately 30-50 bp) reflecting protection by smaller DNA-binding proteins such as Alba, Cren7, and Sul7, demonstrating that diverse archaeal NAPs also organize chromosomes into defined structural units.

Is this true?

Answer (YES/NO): NO